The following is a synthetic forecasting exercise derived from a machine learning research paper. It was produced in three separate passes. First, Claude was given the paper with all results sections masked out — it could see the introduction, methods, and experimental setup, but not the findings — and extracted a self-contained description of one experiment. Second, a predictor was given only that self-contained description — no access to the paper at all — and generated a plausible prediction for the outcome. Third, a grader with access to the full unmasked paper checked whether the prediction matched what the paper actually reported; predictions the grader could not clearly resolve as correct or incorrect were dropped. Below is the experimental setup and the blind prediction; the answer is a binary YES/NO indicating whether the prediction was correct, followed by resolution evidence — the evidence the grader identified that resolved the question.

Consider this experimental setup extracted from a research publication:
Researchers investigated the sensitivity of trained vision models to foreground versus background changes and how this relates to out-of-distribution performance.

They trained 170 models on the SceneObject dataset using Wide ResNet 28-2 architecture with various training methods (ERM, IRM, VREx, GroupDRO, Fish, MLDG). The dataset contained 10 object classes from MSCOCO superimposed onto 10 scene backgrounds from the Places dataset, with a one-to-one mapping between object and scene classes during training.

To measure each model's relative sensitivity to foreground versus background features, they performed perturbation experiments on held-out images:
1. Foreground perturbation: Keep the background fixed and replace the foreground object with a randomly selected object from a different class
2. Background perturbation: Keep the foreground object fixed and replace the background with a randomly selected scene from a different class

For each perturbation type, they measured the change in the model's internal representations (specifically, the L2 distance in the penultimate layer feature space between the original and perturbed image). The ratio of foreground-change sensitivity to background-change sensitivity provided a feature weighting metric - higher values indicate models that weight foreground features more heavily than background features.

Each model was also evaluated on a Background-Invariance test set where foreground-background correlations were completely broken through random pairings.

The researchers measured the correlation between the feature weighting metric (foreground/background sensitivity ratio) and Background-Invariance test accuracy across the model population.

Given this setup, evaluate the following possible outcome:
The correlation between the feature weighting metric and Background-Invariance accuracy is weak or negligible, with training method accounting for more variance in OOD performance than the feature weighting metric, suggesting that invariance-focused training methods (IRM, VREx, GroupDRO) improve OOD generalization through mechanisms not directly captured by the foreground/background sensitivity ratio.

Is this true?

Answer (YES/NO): NO